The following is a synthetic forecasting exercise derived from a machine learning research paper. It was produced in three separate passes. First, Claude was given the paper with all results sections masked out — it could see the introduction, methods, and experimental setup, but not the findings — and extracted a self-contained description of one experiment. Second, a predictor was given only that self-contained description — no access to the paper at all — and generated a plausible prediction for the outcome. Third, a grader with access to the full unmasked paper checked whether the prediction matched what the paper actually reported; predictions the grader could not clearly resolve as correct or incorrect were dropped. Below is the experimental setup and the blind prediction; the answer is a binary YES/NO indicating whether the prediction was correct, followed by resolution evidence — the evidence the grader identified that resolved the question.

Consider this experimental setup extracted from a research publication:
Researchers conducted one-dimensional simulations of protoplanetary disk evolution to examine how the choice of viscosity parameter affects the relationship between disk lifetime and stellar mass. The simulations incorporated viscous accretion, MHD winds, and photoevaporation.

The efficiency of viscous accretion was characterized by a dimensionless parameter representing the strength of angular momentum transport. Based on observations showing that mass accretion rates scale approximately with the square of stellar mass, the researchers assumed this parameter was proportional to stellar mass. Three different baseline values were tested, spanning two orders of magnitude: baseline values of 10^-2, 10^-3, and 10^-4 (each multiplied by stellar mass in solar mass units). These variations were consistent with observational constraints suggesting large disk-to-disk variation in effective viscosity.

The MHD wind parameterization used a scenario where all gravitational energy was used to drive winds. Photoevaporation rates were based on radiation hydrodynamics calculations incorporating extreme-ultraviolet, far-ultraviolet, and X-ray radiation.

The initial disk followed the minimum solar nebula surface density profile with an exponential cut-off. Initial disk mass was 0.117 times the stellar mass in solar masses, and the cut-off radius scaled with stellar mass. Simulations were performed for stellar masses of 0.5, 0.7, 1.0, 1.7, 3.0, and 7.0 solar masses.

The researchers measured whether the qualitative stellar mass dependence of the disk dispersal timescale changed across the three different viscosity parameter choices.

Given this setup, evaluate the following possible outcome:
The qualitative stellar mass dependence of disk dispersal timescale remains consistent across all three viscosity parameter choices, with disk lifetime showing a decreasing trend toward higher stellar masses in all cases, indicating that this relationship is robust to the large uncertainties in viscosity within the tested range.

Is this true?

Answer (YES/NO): YES